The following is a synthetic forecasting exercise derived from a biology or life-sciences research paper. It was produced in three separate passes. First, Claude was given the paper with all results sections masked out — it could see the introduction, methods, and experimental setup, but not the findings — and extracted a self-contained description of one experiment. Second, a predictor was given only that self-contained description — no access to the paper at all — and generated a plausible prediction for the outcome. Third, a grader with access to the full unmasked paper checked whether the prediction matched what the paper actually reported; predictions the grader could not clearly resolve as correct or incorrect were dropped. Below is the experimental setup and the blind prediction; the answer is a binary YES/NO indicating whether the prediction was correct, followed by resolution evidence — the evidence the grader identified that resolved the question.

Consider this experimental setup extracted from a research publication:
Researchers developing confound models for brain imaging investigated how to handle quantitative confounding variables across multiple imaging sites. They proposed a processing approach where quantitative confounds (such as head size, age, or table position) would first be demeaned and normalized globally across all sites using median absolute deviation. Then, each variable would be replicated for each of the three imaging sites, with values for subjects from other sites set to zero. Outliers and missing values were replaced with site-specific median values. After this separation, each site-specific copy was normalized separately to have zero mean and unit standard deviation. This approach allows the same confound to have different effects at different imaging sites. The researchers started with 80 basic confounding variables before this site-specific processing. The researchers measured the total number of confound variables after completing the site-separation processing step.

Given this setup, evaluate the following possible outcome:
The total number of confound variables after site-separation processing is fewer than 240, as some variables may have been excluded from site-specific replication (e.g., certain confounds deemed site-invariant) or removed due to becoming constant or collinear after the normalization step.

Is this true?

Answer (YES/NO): NO